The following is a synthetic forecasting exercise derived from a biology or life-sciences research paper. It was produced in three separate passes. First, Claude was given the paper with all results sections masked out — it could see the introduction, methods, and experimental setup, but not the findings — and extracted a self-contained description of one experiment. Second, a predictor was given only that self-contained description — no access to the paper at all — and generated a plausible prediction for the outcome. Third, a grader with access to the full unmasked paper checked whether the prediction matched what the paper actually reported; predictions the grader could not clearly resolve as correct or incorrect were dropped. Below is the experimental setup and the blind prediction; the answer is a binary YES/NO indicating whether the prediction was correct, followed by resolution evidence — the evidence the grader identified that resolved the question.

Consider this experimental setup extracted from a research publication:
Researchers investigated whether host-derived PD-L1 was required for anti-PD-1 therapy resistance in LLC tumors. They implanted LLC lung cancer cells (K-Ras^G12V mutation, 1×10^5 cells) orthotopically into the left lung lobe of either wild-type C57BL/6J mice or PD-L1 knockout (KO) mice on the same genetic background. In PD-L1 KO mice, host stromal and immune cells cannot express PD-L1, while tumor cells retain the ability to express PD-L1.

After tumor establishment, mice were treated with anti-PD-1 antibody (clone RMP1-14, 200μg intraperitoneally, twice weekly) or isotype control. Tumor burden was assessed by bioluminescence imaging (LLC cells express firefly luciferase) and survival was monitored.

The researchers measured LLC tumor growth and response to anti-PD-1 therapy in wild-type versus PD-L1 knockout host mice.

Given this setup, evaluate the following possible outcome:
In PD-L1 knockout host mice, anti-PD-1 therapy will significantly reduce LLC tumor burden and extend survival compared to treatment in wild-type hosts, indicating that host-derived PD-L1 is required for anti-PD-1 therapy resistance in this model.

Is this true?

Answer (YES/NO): NO